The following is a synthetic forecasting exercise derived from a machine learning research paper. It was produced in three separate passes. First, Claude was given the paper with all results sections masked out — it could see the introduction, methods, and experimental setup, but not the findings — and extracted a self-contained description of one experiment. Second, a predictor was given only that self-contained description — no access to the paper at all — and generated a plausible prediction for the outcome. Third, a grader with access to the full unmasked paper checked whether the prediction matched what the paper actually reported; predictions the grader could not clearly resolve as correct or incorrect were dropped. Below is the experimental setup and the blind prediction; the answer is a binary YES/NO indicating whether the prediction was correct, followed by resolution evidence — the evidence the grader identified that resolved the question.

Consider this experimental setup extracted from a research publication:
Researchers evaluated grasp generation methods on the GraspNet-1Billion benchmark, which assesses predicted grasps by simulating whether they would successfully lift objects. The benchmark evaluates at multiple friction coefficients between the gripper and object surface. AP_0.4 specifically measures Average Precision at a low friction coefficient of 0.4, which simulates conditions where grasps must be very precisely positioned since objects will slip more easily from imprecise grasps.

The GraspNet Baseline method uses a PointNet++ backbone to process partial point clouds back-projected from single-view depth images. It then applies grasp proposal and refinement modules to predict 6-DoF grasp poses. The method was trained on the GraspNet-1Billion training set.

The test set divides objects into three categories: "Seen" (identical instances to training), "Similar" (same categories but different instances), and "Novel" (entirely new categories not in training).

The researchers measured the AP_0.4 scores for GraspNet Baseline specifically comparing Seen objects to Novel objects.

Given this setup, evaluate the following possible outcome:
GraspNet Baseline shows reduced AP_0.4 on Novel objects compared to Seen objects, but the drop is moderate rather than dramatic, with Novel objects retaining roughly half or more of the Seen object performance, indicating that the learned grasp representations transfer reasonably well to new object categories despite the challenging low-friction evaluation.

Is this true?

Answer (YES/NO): NO